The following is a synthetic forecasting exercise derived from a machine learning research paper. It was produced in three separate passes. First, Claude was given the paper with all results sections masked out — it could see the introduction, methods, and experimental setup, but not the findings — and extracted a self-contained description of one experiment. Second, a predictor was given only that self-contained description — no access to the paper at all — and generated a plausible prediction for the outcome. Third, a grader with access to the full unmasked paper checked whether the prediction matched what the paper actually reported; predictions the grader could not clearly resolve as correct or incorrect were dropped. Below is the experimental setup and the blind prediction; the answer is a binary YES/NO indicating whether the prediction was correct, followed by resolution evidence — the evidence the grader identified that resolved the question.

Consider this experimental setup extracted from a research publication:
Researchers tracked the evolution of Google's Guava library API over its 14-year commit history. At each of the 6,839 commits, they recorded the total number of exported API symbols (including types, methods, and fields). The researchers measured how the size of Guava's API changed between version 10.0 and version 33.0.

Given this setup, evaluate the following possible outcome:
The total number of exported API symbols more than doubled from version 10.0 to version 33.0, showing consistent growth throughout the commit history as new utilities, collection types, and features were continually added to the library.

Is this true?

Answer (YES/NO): NO